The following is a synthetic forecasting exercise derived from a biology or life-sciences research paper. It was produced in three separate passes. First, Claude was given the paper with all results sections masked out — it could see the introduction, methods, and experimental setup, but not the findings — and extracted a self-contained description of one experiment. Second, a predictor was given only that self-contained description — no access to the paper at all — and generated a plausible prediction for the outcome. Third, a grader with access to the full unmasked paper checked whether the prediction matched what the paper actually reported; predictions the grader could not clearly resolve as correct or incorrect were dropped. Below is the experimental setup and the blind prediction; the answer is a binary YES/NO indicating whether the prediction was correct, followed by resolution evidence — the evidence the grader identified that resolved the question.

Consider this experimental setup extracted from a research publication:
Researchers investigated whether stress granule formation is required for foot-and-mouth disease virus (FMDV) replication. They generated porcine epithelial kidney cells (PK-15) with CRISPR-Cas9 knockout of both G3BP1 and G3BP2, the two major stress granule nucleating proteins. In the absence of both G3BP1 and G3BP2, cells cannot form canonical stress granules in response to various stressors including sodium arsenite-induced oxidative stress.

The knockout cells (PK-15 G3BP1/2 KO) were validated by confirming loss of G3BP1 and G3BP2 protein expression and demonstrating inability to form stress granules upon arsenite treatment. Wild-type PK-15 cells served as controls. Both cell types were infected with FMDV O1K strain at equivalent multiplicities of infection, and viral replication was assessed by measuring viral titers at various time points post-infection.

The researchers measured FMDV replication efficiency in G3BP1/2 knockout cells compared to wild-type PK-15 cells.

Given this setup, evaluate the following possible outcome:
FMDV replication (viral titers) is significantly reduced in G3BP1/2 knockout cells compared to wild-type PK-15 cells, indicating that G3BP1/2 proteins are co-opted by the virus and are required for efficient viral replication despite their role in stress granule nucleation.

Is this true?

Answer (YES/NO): NO